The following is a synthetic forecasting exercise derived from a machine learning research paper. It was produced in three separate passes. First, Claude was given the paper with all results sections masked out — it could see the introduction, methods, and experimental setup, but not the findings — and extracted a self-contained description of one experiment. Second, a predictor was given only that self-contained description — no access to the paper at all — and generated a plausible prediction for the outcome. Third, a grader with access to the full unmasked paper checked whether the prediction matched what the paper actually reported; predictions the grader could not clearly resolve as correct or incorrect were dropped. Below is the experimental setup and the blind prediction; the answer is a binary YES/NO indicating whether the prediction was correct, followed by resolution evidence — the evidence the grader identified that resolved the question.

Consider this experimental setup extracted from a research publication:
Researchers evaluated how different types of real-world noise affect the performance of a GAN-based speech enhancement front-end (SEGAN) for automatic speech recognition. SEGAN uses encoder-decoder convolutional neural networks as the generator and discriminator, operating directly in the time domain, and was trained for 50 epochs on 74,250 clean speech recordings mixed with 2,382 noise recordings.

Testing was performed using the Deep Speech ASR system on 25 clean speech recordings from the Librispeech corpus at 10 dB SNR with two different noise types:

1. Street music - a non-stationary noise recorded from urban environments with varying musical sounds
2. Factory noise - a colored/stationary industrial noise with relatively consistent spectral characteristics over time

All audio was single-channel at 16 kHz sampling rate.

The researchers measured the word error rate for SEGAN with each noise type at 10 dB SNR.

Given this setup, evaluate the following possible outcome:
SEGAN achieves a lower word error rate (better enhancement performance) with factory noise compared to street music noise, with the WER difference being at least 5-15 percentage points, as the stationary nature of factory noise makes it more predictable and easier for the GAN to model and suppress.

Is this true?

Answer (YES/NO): NO